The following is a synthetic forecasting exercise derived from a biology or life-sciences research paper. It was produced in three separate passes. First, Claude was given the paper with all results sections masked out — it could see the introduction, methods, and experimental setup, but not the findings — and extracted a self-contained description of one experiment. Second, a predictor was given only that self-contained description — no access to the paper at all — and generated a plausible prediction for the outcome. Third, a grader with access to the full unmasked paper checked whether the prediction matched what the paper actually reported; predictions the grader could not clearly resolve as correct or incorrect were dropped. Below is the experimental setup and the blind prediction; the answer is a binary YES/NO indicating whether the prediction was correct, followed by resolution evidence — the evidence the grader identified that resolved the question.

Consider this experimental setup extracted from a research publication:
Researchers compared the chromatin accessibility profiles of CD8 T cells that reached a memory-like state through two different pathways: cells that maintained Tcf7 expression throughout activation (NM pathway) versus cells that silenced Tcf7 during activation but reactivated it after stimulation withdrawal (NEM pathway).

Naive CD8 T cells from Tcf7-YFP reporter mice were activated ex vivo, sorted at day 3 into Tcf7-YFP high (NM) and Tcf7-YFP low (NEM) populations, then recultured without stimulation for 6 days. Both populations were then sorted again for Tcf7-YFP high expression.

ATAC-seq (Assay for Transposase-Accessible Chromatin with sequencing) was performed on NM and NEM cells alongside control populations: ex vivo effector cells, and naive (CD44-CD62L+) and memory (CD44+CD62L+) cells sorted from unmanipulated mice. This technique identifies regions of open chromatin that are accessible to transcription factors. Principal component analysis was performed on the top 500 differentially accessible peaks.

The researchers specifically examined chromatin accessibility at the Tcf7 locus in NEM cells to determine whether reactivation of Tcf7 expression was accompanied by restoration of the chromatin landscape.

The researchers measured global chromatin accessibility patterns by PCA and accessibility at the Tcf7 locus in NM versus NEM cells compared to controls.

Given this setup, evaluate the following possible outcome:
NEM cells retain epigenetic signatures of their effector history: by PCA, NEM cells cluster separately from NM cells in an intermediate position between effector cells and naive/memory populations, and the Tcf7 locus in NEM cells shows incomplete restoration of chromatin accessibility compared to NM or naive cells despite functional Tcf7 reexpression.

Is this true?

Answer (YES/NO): NO